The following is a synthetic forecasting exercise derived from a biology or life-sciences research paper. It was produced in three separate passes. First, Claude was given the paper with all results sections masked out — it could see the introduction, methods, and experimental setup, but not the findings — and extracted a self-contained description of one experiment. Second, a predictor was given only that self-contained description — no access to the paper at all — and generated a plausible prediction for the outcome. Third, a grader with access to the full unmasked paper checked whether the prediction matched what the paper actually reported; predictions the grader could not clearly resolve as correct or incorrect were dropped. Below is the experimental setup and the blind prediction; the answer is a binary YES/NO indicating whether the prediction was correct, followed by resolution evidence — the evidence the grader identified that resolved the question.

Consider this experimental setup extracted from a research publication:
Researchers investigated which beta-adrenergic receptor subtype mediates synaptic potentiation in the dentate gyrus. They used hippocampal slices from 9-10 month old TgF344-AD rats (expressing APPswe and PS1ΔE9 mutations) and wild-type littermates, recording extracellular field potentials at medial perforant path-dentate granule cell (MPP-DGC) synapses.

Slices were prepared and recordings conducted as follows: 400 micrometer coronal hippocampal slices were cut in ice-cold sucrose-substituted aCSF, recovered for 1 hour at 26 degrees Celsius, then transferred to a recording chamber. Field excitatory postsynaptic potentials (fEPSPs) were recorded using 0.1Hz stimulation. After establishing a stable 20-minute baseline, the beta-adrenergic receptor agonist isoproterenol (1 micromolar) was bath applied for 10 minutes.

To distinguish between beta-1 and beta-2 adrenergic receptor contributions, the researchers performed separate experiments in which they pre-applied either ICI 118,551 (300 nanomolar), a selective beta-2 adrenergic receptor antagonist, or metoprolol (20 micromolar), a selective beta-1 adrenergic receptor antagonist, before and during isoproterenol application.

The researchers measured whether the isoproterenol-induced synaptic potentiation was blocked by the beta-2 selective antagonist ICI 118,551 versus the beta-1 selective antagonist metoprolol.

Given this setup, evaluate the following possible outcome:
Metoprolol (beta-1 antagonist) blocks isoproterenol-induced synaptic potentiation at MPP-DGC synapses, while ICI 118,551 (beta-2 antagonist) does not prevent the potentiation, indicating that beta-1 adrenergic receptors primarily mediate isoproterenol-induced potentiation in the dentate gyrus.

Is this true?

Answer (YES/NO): YES